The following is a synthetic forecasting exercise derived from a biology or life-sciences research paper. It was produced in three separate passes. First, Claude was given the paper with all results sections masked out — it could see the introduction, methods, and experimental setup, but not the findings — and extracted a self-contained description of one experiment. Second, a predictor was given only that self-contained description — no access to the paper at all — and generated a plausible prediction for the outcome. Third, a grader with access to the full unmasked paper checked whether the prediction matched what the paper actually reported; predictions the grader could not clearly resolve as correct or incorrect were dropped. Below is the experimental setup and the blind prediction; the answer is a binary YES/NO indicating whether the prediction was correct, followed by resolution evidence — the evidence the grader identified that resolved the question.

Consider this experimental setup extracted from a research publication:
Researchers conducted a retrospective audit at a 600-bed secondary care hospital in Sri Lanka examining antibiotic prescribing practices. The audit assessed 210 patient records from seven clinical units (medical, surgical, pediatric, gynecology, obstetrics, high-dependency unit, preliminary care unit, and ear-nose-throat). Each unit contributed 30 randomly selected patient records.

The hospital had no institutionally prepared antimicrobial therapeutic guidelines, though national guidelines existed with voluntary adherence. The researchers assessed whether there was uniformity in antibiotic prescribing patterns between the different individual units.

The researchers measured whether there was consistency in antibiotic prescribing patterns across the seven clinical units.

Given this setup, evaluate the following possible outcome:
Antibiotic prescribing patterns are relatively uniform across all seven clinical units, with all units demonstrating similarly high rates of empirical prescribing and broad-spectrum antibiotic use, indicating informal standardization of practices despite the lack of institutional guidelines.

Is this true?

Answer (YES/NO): NO